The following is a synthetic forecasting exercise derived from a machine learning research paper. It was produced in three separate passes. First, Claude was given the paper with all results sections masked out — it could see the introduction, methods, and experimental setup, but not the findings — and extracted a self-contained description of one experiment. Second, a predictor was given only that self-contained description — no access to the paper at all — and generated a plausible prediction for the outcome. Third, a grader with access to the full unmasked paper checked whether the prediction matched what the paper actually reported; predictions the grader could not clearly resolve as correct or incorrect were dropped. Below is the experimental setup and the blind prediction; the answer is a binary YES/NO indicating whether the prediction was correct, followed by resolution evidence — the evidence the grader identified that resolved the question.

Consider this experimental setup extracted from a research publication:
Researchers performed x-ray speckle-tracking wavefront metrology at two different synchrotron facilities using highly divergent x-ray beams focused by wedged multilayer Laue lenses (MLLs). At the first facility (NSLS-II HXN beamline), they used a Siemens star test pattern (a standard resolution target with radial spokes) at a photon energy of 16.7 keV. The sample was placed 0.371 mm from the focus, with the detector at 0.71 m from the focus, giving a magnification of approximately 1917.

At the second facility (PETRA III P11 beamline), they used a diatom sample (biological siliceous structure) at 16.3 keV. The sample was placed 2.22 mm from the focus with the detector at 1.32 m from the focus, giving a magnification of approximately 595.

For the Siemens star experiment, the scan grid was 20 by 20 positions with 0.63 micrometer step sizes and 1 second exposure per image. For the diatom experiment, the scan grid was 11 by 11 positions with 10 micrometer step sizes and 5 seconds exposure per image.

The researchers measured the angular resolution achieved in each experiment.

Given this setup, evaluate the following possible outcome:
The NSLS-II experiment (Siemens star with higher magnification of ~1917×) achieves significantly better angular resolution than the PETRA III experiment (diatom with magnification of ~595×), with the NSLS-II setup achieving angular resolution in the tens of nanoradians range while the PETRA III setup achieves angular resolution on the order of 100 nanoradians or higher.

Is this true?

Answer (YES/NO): NO